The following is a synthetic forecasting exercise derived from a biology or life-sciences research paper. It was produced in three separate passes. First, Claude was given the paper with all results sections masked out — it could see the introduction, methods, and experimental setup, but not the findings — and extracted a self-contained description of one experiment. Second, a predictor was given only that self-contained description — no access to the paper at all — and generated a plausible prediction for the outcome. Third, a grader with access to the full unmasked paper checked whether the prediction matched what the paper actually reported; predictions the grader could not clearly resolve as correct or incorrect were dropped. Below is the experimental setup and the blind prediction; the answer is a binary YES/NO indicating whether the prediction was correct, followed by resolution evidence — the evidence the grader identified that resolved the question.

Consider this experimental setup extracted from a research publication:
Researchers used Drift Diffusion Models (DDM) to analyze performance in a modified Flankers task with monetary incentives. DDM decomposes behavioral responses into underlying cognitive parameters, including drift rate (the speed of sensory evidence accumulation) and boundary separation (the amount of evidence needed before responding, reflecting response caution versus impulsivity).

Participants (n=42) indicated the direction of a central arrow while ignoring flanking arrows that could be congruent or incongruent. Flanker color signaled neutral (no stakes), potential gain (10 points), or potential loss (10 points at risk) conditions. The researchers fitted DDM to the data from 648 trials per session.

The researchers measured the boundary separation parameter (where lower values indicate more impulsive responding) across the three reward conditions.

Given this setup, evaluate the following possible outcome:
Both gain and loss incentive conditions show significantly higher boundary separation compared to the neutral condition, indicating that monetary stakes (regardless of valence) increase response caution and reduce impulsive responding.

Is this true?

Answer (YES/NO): NO